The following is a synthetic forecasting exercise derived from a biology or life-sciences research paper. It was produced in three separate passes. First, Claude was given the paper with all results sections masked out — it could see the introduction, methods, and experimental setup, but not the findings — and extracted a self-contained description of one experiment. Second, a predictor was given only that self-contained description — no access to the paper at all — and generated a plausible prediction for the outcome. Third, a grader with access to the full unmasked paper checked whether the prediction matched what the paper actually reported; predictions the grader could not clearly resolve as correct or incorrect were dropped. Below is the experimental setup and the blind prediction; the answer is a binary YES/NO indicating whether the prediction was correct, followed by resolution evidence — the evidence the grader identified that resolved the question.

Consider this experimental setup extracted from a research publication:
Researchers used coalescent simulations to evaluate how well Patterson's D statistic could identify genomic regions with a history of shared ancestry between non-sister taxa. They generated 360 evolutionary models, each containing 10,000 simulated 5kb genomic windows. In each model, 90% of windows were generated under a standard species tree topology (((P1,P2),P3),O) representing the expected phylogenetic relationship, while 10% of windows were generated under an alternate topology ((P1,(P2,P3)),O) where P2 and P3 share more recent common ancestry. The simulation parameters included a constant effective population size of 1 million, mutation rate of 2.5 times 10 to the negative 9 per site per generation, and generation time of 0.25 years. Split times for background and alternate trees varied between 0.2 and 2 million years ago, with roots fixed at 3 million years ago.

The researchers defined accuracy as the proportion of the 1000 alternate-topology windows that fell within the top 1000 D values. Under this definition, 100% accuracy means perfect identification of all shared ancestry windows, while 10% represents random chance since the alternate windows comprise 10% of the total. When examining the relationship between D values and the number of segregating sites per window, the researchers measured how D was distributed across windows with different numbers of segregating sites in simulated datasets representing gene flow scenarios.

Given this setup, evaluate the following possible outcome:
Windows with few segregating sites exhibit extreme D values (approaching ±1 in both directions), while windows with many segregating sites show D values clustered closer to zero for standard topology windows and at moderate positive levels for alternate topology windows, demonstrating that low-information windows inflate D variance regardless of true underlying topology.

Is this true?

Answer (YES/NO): NO